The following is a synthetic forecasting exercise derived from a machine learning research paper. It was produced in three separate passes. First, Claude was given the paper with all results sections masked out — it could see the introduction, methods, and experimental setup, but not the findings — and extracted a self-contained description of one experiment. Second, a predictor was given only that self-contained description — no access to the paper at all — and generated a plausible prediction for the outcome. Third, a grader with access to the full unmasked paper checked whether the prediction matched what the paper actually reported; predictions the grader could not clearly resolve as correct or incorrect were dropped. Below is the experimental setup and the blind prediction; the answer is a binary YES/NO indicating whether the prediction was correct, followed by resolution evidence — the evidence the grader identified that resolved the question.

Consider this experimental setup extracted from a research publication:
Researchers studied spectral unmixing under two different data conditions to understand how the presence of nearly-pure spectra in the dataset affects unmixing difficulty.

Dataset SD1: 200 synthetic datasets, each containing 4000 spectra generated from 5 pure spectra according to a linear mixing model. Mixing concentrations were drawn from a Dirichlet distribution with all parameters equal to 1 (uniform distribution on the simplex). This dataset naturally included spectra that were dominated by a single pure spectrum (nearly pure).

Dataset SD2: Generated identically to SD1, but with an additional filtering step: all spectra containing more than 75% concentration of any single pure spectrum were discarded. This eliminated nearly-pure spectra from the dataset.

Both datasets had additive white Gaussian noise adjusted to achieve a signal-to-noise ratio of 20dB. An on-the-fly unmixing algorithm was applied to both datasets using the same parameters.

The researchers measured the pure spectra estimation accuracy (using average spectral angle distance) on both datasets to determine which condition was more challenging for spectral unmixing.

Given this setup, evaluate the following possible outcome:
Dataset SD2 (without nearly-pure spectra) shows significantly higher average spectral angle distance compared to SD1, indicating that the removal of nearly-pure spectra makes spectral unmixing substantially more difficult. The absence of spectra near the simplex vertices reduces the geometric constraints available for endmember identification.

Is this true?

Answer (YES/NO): NO